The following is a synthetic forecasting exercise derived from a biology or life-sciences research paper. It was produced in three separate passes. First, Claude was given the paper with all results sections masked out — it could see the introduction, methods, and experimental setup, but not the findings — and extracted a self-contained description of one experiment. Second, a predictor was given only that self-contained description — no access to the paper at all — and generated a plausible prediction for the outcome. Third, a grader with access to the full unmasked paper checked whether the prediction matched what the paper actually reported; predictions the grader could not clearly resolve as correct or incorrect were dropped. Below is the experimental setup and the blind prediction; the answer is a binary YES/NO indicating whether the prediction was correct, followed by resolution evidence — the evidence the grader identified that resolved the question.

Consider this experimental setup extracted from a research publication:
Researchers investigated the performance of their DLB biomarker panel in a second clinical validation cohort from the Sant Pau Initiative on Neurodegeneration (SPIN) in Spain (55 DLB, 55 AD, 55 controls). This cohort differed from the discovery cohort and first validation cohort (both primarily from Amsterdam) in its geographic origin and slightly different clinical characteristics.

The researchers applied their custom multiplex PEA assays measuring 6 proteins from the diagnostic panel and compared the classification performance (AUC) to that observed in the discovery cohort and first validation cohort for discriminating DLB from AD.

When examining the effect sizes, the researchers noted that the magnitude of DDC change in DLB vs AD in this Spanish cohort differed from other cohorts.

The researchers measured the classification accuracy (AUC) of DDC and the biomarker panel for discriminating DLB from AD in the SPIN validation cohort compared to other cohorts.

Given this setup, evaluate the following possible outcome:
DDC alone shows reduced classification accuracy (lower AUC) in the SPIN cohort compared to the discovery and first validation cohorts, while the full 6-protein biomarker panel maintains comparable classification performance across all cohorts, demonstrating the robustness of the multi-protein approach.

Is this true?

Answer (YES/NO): NO